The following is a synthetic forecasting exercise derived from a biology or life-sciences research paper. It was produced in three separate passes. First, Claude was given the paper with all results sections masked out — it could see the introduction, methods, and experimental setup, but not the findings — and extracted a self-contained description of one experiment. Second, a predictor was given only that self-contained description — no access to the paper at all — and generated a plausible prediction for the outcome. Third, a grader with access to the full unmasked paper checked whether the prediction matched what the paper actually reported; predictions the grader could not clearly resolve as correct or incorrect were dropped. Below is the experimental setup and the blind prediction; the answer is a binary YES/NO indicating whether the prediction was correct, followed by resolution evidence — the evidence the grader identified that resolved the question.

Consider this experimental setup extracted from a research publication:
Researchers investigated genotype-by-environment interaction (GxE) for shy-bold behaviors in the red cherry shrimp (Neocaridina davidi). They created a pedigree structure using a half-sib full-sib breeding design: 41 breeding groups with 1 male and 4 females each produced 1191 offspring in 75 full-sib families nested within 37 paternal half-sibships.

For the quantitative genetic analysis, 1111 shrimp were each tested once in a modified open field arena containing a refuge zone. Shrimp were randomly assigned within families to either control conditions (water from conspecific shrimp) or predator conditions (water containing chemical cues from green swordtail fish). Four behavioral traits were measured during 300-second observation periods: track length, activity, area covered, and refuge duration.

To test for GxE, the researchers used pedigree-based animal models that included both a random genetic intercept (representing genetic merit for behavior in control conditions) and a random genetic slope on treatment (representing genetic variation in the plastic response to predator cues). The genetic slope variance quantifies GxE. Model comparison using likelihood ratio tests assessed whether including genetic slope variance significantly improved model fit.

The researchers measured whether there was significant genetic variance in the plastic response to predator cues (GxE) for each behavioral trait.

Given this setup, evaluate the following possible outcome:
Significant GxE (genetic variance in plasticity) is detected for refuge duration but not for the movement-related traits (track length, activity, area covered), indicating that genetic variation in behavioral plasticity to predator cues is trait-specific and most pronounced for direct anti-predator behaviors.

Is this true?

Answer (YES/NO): NO